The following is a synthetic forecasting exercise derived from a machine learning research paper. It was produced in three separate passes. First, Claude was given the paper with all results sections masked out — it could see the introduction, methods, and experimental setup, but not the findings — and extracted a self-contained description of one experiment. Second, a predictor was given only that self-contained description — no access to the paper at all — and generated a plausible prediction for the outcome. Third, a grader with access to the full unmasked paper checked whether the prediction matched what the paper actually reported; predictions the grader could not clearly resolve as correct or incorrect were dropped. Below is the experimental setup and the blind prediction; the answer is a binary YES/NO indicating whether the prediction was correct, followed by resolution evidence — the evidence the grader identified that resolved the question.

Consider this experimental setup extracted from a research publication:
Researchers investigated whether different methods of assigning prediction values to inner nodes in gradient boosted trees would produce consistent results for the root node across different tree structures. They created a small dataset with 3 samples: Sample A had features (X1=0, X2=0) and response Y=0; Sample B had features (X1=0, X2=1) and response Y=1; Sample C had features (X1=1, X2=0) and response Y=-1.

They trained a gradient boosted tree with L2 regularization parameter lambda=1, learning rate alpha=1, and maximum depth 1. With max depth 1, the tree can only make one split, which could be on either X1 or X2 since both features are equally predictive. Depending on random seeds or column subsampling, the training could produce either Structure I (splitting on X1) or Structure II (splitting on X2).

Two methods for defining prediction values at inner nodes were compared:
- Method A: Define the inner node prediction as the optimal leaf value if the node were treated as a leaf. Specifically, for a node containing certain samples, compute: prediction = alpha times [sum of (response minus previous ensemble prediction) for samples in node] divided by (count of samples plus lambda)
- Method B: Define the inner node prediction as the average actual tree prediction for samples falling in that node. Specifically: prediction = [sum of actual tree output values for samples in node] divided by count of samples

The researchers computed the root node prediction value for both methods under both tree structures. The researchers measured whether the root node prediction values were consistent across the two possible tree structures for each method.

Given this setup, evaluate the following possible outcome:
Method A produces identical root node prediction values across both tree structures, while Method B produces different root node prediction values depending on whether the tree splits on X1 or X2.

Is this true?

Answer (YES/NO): YES